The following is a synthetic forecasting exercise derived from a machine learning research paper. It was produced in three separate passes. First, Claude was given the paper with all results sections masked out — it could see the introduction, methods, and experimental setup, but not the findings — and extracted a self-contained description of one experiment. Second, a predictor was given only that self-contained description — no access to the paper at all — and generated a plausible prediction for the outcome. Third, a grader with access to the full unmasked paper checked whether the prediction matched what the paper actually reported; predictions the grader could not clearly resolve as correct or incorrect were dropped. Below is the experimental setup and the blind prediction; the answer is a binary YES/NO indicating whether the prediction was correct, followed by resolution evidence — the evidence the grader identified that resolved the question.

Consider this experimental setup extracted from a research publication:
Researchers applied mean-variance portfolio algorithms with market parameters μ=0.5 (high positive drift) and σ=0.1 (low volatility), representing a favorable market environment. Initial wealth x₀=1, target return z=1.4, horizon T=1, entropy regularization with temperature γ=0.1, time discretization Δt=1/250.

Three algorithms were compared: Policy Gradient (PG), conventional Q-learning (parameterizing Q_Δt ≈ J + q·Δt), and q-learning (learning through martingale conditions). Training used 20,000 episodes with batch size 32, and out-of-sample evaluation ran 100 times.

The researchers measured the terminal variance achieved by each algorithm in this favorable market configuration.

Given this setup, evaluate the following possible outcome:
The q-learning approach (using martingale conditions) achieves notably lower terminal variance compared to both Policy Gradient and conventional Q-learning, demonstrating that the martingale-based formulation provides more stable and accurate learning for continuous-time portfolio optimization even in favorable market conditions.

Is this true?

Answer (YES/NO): NO